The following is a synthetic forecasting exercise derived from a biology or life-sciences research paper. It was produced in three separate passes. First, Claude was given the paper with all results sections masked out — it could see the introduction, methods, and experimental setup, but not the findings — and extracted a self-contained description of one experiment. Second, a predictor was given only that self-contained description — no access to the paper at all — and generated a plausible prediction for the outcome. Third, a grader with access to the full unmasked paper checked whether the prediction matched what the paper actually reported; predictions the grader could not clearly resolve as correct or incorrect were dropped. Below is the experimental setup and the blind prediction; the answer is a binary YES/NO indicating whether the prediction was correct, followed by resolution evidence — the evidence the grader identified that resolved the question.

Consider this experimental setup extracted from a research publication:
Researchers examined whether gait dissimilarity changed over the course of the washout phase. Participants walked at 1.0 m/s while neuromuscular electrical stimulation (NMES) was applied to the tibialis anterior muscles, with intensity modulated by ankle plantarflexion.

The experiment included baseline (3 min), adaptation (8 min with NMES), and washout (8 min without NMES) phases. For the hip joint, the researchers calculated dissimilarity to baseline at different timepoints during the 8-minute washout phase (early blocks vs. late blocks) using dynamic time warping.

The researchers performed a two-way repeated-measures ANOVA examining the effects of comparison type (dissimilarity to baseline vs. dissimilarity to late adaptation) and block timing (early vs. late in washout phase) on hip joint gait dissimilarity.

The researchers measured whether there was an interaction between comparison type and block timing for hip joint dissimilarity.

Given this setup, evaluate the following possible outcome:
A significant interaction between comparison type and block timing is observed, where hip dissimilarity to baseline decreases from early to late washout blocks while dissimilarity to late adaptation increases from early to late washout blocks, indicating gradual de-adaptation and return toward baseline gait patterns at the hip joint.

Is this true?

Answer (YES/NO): NO